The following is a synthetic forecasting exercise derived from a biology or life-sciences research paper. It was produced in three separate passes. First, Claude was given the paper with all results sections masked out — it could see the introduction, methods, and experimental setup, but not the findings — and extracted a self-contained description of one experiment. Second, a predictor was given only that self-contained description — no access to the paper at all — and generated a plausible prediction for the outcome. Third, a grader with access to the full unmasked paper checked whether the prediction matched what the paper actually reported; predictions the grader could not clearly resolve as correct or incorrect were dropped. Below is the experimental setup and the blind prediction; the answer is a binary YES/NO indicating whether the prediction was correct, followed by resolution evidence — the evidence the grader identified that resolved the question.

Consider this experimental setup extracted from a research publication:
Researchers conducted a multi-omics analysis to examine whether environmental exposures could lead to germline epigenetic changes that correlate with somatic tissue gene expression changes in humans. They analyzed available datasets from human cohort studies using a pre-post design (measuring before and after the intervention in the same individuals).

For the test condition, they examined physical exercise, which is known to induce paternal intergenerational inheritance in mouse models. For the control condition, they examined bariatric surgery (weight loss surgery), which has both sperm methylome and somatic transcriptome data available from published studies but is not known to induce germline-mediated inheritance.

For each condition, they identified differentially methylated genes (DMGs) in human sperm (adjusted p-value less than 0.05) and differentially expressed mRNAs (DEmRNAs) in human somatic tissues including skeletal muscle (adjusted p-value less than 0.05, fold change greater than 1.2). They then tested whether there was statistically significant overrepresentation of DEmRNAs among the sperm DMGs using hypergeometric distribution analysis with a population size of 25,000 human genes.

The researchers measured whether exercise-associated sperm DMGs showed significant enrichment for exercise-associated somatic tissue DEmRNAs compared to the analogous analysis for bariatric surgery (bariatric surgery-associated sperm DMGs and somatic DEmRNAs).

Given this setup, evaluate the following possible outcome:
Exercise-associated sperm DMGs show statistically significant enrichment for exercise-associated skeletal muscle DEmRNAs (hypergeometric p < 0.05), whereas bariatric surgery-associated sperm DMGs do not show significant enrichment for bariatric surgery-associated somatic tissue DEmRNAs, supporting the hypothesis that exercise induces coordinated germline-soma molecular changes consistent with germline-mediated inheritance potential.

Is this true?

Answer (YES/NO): YES